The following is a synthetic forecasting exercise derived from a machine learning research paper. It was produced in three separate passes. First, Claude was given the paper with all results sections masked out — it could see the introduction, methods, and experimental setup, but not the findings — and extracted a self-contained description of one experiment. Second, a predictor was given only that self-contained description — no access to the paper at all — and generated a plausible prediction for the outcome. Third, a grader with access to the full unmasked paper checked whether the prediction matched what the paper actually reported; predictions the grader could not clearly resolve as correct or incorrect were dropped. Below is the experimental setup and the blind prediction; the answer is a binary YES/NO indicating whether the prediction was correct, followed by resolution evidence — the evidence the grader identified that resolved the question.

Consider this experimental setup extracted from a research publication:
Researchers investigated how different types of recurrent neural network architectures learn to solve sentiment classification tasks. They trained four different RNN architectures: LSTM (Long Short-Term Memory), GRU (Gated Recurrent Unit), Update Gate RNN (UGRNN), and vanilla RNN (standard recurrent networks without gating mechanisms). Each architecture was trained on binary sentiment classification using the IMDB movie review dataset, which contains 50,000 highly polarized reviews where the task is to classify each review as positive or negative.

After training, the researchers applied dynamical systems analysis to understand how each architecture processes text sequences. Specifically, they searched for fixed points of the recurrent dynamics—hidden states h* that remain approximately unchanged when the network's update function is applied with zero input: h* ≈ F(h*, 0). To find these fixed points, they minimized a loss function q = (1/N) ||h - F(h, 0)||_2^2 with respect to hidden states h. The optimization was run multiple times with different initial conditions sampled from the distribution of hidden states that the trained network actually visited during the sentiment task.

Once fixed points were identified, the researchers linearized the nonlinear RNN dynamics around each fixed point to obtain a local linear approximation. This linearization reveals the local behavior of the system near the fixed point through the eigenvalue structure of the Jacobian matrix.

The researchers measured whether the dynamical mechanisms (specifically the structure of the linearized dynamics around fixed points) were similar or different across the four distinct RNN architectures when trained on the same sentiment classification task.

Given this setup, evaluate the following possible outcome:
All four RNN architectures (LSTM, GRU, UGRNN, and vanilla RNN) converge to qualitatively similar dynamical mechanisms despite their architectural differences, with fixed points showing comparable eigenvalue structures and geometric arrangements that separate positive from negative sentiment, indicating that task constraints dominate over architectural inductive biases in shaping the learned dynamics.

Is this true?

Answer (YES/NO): YES